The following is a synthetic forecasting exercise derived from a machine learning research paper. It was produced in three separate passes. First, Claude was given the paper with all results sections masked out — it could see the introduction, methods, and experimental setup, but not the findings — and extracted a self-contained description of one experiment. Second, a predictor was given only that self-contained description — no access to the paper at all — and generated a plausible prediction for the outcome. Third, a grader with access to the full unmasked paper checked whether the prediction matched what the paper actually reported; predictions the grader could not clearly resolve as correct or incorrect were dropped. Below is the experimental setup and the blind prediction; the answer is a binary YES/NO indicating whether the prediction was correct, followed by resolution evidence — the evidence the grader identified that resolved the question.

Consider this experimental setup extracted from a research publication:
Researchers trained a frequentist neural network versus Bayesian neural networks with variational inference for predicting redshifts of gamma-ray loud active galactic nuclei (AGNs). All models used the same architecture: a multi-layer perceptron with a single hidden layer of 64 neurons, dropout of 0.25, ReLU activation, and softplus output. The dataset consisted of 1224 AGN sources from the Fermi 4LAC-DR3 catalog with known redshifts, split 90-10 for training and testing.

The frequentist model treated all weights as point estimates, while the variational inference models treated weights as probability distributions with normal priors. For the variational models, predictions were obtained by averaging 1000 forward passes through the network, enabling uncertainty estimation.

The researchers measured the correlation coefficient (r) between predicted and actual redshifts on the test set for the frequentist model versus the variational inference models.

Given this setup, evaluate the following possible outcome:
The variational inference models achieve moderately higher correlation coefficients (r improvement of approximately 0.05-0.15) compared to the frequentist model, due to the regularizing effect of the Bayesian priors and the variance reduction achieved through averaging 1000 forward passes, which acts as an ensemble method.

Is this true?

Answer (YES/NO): NO